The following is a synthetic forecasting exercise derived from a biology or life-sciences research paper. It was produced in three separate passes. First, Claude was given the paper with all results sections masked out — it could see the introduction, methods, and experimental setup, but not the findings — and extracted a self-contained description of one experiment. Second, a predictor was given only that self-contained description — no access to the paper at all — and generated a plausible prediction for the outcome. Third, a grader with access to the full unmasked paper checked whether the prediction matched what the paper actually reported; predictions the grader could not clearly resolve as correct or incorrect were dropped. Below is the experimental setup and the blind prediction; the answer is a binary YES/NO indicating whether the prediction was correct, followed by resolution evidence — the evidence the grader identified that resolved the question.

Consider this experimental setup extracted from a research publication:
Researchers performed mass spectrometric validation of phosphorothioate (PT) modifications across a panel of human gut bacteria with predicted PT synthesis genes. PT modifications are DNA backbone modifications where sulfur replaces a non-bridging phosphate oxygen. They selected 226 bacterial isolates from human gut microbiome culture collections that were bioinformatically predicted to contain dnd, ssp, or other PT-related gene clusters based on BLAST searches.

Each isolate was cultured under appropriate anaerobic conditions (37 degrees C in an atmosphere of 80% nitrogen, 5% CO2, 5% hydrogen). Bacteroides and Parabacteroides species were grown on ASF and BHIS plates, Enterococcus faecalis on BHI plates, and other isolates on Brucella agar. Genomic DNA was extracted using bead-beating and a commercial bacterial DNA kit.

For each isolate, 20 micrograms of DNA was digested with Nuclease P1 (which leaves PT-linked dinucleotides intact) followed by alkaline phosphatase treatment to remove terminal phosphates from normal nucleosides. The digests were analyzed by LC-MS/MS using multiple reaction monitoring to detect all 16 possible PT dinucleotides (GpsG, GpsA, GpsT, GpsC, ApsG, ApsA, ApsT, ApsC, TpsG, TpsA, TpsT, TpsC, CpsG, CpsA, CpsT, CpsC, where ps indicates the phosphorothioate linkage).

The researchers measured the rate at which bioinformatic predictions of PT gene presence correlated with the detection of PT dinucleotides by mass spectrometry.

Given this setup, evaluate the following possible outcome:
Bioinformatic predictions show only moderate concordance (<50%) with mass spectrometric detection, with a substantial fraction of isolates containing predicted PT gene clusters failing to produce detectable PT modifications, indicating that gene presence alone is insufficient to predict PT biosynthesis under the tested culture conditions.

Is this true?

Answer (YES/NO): NO